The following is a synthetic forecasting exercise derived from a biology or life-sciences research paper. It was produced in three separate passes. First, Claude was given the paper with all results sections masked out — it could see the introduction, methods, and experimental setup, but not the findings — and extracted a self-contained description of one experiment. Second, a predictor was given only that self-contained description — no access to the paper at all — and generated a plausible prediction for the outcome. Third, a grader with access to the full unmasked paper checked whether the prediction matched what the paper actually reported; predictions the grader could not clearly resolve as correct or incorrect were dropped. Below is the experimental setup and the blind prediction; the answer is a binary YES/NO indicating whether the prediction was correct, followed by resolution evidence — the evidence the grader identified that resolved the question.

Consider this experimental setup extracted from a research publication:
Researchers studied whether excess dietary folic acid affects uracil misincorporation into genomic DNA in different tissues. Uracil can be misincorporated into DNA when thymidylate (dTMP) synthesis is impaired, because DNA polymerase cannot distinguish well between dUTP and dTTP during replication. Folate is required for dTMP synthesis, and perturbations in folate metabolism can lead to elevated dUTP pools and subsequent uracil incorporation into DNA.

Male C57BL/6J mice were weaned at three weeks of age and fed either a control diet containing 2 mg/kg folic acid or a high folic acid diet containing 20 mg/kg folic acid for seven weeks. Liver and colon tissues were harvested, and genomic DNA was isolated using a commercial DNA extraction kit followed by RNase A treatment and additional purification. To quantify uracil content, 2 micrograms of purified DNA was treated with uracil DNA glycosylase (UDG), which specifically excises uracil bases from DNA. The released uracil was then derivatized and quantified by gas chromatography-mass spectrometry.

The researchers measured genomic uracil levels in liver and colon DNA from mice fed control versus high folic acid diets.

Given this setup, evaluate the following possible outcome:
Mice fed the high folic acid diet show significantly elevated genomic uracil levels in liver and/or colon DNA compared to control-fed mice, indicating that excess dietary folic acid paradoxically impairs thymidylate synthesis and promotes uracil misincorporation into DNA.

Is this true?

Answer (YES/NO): YES